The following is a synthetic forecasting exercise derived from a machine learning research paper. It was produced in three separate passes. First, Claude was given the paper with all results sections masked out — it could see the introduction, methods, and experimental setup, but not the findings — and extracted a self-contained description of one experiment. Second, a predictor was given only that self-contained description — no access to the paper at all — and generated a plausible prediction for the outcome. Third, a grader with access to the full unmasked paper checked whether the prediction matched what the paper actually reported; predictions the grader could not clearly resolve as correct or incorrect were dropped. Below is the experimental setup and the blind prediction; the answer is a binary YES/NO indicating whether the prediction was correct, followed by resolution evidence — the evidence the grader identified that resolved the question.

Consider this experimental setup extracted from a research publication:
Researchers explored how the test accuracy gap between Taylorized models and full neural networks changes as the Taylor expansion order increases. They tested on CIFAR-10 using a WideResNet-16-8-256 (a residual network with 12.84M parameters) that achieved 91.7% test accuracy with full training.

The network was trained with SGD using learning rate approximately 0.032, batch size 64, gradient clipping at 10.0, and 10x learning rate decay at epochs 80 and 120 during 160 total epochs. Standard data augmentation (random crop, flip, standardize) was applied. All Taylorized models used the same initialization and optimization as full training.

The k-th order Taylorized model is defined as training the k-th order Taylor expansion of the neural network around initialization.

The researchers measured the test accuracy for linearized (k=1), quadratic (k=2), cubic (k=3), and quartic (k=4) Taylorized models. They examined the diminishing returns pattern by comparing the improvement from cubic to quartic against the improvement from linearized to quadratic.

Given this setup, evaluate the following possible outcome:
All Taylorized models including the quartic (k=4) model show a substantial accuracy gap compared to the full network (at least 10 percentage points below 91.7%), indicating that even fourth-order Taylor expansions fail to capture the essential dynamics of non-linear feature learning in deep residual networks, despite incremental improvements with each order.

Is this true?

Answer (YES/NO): YES